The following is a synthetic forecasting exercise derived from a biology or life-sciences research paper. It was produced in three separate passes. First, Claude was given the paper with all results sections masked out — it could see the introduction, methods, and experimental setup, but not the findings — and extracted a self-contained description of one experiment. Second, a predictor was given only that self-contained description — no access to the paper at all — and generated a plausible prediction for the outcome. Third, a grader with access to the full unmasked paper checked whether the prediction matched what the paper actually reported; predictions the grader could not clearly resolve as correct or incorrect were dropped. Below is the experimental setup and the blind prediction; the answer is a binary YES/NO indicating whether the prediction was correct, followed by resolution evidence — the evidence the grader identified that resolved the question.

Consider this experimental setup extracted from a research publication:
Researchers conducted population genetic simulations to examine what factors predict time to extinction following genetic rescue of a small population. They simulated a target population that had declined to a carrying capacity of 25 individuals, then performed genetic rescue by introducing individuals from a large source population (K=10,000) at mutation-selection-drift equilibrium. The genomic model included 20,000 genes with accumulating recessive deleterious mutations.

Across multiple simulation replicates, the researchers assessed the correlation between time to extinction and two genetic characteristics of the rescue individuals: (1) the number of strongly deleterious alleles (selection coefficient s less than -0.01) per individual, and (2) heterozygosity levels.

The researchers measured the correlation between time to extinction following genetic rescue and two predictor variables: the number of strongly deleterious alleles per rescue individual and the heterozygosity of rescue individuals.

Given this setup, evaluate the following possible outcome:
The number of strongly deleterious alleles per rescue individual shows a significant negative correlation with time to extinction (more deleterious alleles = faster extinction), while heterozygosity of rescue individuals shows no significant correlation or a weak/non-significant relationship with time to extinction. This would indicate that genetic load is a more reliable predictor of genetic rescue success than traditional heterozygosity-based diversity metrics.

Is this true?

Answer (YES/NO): YES